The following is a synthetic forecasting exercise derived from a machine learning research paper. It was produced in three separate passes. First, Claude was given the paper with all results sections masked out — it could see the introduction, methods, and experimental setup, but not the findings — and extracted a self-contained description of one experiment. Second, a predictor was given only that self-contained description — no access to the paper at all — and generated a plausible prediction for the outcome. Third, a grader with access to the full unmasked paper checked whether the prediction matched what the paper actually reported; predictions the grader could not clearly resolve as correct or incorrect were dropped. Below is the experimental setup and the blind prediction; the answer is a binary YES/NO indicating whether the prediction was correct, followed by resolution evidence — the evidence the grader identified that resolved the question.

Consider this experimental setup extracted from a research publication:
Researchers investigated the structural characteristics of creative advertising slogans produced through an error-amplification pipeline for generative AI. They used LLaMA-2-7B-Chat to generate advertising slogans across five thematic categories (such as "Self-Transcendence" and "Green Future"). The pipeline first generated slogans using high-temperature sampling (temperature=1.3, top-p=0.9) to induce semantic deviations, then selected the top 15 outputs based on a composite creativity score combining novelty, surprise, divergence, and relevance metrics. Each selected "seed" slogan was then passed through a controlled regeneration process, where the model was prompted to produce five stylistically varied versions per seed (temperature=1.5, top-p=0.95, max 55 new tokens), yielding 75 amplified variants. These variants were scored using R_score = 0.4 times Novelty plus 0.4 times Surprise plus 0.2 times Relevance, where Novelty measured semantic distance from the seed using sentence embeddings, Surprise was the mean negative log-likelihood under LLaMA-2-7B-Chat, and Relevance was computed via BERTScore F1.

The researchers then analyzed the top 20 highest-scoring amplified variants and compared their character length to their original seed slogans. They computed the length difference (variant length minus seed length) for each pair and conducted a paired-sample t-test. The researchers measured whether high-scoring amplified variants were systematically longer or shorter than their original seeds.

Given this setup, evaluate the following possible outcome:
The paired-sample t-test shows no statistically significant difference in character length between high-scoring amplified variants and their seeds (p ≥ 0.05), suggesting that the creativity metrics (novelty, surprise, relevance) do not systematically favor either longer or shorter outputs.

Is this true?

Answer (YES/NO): NO